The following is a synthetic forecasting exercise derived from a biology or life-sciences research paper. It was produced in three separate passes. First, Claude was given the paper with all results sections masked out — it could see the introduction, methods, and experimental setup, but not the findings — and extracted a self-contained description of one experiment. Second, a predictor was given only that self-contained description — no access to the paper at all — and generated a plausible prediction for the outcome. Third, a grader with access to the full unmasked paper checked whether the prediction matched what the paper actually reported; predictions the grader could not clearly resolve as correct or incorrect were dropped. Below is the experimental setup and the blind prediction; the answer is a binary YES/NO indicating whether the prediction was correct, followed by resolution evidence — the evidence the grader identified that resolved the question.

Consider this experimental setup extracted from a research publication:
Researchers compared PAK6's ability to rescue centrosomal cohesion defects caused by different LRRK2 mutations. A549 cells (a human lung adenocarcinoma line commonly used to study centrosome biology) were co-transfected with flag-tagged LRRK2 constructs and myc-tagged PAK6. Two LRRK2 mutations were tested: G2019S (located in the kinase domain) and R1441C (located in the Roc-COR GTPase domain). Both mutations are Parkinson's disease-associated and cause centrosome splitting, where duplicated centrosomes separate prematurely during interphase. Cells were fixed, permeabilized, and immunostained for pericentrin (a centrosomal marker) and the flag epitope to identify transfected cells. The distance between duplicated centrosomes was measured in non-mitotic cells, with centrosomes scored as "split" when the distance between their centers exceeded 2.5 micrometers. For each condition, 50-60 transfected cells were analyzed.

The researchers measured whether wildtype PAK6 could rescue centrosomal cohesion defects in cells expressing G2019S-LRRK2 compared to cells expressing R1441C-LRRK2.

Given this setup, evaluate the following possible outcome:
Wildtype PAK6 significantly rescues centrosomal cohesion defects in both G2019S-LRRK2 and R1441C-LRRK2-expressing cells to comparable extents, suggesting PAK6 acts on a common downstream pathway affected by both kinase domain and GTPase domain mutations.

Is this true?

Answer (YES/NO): NO